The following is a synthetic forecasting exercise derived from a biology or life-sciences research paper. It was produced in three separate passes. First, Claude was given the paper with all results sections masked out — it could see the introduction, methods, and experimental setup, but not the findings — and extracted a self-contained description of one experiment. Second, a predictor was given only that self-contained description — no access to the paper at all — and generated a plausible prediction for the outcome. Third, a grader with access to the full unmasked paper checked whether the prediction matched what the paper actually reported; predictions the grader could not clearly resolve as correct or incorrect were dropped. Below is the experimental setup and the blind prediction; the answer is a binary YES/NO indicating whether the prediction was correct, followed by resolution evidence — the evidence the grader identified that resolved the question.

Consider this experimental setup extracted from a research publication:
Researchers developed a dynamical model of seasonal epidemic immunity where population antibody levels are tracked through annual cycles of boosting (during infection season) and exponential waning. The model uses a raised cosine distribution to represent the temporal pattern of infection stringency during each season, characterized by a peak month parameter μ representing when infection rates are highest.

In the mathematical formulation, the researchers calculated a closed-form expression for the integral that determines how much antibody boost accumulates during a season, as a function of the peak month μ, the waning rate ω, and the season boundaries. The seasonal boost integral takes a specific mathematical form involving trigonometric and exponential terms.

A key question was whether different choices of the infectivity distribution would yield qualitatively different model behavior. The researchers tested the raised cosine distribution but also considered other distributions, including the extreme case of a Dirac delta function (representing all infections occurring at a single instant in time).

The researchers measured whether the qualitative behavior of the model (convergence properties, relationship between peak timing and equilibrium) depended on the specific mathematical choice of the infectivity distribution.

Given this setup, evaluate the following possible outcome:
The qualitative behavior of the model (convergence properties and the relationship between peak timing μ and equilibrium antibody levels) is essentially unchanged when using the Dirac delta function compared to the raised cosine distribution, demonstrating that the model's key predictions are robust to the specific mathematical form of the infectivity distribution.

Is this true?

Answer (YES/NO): YES